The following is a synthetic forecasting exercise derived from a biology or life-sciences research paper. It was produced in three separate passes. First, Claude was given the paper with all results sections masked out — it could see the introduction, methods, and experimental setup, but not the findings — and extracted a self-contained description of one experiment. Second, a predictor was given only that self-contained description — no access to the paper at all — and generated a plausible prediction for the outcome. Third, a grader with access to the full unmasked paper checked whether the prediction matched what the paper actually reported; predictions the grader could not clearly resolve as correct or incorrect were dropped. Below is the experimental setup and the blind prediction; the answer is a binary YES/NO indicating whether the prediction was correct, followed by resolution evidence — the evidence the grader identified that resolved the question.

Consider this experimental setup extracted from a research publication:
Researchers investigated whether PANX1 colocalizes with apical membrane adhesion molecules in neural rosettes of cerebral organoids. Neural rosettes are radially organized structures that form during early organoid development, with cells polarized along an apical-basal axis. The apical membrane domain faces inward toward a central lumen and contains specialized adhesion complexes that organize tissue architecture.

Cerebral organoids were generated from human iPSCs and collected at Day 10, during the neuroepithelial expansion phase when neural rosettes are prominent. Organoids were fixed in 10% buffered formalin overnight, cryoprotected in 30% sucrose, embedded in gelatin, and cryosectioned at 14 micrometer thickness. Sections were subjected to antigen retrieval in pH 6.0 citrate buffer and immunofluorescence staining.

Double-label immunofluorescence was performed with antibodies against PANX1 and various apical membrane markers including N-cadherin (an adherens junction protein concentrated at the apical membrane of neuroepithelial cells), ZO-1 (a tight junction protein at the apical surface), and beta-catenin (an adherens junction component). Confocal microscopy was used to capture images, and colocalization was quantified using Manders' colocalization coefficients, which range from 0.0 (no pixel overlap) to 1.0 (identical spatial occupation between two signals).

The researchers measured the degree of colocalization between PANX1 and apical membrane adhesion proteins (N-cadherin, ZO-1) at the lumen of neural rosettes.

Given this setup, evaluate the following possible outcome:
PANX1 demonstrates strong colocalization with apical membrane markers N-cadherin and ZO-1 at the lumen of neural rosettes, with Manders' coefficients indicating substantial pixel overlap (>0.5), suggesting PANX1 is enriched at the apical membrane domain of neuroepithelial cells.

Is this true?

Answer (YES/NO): NO